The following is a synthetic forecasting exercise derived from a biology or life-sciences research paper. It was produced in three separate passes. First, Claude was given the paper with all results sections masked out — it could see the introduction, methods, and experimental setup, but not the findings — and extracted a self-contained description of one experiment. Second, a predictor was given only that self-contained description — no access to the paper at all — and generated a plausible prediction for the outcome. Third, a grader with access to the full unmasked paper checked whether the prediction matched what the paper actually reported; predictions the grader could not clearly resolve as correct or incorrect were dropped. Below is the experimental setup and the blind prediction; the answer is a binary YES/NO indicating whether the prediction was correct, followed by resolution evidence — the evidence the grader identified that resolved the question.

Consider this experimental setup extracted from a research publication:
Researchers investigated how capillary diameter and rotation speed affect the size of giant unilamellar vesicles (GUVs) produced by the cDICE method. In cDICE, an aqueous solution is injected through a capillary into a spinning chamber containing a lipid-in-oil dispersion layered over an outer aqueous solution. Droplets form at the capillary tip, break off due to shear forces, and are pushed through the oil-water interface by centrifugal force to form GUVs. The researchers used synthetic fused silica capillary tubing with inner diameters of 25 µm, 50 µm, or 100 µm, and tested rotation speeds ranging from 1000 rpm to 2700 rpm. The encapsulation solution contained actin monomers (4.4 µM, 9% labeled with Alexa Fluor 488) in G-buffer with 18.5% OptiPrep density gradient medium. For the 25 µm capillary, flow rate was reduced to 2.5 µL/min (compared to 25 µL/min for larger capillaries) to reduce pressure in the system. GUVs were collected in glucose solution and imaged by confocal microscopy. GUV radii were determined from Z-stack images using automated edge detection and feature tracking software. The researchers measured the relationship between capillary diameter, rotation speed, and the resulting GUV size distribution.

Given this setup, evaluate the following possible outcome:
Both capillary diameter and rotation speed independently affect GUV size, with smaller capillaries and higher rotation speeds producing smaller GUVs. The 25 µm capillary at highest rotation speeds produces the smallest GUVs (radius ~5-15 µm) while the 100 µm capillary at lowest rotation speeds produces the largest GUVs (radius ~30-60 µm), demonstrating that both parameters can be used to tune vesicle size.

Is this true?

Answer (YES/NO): NO